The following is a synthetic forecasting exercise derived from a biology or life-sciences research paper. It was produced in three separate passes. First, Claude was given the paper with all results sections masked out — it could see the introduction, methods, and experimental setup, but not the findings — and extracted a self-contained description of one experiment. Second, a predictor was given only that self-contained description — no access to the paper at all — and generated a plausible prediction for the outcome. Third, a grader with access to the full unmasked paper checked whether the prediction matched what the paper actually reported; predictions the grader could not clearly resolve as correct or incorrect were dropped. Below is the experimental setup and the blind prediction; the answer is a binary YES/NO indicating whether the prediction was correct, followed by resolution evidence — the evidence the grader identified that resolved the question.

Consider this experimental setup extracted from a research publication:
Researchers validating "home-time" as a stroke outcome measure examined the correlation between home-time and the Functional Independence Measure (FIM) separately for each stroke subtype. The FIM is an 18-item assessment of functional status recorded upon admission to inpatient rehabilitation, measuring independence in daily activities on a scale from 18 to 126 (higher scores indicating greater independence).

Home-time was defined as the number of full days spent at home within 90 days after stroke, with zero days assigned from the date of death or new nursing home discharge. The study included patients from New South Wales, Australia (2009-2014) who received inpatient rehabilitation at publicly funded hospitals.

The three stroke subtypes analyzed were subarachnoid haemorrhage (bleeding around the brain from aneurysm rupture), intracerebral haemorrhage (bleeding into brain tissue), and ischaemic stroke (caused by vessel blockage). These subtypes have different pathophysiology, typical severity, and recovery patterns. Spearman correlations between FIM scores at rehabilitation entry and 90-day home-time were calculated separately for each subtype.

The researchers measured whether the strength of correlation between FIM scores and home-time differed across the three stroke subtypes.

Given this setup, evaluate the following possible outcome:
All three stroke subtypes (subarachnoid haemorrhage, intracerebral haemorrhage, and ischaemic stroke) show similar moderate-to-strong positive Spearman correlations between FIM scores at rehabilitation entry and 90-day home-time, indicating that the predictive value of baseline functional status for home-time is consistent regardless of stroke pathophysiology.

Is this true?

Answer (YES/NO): YES